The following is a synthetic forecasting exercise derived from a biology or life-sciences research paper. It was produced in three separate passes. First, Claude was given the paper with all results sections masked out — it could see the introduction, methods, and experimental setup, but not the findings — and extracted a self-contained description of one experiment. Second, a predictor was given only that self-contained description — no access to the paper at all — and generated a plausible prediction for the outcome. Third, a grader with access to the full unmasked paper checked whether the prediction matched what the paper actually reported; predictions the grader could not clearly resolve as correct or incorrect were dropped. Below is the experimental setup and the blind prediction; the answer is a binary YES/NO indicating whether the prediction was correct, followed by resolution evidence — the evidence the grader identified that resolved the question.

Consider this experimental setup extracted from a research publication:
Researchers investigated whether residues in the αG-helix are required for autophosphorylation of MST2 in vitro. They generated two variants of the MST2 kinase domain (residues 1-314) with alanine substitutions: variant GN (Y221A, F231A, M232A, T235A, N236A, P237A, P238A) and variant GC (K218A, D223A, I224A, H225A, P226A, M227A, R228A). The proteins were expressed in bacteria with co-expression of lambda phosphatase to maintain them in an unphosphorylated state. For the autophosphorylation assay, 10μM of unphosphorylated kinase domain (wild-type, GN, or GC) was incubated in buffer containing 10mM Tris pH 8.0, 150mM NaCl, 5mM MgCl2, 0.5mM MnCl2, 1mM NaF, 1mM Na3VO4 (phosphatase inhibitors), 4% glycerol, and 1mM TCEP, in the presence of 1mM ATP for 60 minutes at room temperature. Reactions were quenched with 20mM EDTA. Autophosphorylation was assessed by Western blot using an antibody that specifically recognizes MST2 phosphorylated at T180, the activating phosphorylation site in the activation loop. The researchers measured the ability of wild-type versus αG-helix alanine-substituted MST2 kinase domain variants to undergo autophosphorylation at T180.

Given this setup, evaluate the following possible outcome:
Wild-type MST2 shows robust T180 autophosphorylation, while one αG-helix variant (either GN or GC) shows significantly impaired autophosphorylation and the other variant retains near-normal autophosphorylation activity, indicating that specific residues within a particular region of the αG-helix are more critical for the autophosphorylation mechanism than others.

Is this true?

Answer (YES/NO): NO